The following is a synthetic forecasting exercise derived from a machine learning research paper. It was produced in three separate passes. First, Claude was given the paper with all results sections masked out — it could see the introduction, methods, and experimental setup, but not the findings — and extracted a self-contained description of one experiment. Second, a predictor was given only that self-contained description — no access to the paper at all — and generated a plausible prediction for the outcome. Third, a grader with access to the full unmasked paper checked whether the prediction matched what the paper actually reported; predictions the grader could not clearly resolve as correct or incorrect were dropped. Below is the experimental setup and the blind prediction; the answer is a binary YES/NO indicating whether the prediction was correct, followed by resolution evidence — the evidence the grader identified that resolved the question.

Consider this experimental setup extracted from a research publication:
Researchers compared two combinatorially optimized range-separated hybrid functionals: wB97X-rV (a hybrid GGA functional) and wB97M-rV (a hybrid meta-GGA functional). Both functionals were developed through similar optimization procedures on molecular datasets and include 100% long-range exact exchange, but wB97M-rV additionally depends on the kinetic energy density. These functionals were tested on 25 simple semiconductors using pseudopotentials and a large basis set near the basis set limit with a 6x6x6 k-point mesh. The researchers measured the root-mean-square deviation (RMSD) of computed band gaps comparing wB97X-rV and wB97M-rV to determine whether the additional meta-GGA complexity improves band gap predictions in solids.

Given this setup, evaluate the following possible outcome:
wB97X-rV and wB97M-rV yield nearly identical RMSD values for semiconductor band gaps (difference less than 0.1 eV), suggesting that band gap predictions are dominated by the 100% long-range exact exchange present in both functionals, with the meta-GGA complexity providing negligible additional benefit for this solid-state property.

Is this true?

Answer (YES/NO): NO